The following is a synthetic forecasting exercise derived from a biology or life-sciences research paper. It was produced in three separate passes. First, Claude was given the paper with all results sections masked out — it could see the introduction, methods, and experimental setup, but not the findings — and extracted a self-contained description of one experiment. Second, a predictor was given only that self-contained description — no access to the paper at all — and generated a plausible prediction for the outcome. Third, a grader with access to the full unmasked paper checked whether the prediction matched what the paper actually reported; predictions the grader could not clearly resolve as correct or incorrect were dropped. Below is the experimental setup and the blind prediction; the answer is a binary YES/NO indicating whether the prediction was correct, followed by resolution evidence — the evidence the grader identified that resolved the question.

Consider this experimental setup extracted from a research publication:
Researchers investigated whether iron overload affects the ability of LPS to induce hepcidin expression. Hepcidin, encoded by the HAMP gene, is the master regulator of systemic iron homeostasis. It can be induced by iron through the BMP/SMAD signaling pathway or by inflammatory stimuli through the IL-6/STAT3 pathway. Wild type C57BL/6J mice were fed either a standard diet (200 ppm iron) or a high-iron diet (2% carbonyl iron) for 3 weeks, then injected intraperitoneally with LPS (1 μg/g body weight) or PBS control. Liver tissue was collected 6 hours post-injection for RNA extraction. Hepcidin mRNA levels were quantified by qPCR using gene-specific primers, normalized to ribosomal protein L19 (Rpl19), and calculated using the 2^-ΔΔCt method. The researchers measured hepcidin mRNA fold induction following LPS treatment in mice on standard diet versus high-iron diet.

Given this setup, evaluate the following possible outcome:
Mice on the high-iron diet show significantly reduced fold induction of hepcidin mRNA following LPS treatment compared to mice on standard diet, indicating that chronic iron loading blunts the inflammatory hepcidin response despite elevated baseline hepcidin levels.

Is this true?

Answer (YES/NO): NO